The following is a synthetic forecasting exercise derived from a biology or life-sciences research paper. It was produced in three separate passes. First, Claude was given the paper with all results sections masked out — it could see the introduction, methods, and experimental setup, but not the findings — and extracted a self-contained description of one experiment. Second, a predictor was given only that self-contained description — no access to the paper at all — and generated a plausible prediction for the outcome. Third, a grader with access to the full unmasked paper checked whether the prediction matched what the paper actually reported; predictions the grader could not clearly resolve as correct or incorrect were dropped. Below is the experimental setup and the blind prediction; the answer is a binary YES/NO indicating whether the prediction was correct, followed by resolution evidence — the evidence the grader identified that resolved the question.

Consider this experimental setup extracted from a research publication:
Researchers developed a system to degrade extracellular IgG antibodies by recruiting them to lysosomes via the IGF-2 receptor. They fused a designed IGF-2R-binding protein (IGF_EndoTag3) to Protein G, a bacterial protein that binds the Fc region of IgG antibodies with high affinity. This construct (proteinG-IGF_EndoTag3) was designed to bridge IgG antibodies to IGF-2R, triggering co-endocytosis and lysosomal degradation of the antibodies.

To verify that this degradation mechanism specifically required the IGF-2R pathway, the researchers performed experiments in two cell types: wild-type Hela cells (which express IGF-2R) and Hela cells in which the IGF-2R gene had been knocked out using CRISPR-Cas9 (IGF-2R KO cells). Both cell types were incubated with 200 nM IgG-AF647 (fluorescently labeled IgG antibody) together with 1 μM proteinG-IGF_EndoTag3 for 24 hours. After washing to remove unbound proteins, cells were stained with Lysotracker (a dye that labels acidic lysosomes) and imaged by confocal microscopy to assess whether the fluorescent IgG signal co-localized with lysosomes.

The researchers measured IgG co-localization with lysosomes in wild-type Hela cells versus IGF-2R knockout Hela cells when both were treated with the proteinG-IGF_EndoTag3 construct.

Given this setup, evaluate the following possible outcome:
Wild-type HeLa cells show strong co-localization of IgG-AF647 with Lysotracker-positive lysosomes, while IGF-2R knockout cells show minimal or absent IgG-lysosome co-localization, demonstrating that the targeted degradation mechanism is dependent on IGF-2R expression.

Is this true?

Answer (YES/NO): YES